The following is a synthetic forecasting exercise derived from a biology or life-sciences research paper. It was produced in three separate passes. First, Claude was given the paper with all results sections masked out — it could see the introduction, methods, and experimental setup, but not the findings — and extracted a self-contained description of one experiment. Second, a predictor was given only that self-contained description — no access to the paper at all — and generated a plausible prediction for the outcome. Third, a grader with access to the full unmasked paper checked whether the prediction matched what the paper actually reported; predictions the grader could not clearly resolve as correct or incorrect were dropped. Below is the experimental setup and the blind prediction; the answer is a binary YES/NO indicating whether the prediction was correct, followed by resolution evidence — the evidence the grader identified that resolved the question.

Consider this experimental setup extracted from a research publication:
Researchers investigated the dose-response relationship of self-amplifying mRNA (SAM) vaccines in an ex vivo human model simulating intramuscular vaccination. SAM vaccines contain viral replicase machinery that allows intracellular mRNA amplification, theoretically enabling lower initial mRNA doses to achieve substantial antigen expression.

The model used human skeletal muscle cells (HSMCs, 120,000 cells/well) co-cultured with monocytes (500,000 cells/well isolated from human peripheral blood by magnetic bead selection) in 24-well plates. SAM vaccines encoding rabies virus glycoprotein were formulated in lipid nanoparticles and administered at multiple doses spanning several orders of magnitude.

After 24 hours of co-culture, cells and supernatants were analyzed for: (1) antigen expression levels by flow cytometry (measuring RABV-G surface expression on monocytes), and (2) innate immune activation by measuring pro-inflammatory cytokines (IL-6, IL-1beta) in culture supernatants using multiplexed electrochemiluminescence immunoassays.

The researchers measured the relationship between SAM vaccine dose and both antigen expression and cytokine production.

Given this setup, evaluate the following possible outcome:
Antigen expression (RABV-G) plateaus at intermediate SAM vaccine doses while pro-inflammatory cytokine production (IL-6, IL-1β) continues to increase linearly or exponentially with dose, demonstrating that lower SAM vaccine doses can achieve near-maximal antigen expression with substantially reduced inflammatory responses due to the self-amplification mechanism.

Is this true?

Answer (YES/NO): NO